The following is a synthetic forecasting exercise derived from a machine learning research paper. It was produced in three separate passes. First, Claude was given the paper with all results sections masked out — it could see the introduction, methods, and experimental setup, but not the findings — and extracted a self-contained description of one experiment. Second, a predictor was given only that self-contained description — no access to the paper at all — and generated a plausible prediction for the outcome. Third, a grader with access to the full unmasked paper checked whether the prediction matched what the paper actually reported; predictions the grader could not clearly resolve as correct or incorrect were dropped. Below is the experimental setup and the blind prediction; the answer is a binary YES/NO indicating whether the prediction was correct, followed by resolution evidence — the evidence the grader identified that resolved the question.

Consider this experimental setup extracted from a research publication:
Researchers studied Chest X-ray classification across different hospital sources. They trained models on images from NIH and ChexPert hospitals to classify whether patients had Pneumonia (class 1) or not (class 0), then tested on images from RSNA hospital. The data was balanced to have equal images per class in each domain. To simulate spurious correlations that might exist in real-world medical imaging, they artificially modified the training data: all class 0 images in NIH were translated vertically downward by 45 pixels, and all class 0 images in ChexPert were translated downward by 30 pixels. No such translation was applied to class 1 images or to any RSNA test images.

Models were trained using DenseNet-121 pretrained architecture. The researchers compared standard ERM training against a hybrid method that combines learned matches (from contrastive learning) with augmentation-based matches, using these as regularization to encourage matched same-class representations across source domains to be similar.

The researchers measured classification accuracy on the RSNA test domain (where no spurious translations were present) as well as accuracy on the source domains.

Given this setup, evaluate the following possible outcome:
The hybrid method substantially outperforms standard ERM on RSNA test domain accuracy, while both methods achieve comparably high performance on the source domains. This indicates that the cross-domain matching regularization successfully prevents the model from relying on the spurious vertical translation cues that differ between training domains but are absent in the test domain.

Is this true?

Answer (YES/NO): NO